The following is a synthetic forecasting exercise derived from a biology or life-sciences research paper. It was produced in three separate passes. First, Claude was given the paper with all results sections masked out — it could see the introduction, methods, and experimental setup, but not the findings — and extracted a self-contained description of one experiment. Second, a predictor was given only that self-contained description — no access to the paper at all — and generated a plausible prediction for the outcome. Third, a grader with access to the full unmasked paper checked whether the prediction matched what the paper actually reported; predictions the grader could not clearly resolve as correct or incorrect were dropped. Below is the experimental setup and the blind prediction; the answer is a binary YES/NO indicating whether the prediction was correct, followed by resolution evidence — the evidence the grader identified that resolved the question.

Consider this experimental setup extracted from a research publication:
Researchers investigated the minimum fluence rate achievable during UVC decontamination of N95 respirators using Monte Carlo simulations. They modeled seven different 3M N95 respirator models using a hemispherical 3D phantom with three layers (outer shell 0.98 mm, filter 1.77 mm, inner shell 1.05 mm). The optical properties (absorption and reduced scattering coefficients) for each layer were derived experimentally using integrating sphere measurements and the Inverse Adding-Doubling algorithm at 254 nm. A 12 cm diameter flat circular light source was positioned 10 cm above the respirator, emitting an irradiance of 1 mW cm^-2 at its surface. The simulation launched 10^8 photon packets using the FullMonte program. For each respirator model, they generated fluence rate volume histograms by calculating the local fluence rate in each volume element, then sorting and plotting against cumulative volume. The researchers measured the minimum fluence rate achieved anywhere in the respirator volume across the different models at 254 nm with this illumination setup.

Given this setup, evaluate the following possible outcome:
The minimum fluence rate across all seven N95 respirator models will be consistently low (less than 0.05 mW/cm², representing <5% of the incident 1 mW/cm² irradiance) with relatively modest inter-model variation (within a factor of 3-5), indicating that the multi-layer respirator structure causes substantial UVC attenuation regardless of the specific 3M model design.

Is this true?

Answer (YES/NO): NO